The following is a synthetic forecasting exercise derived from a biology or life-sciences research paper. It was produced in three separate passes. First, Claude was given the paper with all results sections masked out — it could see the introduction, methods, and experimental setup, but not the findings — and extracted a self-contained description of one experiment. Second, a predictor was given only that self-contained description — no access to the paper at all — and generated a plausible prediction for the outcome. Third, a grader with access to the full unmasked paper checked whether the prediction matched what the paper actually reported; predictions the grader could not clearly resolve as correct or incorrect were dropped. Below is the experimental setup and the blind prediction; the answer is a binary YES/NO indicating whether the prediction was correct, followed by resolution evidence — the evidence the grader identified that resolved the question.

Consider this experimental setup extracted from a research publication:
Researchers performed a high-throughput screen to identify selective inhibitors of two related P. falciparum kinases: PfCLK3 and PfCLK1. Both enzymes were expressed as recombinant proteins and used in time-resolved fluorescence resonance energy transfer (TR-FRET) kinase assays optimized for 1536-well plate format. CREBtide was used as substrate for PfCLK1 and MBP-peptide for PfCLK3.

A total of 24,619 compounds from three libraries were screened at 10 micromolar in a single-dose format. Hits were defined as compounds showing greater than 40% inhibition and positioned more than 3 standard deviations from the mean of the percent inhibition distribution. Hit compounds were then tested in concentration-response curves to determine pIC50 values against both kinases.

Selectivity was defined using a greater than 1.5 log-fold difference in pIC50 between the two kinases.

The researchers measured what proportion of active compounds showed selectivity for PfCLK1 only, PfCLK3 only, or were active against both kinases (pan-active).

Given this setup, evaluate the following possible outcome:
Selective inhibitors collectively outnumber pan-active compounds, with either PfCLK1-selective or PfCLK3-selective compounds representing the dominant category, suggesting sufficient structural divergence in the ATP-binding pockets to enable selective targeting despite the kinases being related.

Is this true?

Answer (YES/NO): YES